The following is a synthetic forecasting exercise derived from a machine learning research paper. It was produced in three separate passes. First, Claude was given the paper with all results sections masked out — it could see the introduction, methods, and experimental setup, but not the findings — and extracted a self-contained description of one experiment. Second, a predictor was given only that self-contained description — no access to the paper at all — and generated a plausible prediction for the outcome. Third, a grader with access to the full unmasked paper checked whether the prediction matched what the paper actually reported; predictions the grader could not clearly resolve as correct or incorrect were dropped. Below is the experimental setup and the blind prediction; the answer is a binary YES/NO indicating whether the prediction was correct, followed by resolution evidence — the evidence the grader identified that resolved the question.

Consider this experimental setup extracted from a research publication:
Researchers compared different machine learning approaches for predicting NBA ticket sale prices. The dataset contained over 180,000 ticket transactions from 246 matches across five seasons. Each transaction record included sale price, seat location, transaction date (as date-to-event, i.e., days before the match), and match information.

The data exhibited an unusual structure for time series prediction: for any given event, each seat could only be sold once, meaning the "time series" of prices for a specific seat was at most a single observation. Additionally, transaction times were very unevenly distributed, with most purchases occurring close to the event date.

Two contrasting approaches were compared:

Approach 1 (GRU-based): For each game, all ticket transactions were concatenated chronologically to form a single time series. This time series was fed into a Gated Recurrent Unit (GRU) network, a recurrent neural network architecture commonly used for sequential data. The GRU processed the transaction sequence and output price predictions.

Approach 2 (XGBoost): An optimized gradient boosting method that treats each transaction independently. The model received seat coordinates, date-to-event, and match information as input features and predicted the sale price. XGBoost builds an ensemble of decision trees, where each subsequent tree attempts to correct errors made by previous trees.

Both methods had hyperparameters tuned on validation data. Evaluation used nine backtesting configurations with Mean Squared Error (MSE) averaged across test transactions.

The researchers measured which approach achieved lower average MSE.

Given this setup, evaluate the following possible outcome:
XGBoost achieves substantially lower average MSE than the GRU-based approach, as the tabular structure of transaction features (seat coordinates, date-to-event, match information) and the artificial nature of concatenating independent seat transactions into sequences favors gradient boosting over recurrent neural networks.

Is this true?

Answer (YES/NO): YES